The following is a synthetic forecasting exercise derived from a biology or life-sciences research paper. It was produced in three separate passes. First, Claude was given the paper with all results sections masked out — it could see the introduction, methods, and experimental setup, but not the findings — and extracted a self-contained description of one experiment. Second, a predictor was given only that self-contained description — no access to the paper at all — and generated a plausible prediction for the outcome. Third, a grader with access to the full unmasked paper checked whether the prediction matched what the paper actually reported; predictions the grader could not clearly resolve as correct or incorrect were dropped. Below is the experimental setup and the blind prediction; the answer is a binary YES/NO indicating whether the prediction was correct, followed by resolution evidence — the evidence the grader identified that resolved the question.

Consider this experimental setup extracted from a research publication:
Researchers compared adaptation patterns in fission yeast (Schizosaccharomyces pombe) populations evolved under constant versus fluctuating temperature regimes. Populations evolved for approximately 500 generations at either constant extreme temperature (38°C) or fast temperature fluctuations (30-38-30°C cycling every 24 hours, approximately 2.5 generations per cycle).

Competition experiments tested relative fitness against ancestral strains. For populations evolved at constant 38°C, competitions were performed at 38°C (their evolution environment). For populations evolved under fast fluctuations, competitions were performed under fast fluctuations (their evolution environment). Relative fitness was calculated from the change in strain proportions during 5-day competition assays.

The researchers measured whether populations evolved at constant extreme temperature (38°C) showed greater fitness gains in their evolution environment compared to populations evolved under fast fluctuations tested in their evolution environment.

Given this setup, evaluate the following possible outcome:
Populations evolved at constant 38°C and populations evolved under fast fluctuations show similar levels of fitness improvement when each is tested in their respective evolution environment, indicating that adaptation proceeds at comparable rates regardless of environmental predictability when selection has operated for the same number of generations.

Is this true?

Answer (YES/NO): NO